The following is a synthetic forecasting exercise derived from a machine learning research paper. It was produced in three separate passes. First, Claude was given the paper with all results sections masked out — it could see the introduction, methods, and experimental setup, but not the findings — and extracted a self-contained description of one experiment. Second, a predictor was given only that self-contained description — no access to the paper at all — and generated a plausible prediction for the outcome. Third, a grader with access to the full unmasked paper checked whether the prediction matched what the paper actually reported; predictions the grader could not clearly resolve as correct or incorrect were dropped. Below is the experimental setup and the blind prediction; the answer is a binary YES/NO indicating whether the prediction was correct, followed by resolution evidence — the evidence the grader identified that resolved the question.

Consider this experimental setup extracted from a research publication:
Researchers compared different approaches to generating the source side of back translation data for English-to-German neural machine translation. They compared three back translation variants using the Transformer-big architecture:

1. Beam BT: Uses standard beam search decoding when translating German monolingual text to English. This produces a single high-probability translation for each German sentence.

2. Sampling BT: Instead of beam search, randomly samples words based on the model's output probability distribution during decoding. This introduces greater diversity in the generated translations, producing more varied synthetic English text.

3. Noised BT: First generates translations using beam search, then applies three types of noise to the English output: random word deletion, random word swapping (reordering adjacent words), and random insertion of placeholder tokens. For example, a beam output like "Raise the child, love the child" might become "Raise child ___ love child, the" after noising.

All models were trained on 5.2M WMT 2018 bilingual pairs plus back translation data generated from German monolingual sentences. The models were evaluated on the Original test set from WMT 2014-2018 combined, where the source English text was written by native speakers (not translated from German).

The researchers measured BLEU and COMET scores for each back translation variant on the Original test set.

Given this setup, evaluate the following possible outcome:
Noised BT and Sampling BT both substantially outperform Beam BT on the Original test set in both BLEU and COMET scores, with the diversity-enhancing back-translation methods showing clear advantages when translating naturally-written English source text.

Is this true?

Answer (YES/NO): YES